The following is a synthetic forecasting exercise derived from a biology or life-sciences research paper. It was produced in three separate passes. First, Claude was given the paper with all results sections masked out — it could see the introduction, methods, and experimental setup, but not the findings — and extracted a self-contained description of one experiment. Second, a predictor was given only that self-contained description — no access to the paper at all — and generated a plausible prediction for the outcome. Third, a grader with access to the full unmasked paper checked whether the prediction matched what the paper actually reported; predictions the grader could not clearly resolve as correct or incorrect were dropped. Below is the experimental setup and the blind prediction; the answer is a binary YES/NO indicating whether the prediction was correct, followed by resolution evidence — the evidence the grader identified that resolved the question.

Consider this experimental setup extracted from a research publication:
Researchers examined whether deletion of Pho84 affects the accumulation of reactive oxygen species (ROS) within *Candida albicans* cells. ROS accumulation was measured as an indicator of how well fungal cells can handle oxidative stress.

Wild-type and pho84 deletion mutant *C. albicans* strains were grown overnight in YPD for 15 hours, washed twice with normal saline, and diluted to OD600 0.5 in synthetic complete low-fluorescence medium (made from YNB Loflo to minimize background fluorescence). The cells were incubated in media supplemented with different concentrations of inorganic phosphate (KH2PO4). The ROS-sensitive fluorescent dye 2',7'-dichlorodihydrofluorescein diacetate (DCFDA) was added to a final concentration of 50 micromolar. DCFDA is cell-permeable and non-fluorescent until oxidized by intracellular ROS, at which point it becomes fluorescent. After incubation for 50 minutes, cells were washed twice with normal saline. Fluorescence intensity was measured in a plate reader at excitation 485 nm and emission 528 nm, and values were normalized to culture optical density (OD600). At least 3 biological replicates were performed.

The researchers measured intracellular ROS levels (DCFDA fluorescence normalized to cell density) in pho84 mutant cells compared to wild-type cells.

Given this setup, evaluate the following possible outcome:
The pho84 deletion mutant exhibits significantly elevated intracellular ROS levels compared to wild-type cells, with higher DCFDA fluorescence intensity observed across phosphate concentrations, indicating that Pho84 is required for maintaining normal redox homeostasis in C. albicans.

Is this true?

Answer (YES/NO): YES